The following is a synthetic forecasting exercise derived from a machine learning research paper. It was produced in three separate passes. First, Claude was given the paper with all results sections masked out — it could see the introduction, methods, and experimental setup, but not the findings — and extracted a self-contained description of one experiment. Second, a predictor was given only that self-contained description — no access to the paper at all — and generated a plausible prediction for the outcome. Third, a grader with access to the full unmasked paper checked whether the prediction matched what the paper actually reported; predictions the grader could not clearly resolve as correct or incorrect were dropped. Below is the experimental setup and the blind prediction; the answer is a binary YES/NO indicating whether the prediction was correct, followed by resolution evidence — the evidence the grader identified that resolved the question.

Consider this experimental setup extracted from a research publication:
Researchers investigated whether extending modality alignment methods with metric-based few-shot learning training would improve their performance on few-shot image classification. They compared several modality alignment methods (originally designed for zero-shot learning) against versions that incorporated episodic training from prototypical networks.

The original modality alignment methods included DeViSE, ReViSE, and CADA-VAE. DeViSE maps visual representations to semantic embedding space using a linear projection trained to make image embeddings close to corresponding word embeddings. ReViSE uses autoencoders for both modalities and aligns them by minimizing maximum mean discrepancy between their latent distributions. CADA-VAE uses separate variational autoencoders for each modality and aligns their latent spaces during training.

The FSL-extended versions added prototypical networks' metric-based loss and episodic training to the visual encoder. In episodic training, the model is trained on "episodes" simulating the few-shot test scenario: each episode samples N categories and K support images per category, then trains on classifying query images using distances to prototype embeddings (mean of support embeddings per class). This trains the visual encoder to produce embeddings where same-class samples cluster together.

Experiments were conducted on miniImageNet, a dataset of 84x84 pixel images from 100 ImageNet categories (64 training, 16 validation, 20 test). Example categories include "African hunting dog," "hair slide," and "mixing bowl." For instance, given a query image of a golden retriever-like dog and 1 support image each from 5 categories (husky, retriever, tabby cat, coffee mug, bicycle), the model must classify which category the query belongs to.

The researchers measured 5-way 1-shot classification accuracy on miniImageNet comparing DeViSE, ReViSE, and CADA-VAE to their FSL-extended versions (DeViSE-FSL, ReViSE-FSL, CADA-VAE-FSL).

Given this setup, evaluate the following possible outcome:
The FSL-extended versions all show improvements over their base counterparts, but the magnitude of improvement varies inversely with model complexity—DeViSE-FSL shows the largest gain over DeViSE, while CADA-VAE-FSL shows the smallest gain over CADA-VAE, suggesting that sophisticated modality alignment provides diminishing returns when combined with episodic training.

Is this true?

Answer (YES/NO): YES